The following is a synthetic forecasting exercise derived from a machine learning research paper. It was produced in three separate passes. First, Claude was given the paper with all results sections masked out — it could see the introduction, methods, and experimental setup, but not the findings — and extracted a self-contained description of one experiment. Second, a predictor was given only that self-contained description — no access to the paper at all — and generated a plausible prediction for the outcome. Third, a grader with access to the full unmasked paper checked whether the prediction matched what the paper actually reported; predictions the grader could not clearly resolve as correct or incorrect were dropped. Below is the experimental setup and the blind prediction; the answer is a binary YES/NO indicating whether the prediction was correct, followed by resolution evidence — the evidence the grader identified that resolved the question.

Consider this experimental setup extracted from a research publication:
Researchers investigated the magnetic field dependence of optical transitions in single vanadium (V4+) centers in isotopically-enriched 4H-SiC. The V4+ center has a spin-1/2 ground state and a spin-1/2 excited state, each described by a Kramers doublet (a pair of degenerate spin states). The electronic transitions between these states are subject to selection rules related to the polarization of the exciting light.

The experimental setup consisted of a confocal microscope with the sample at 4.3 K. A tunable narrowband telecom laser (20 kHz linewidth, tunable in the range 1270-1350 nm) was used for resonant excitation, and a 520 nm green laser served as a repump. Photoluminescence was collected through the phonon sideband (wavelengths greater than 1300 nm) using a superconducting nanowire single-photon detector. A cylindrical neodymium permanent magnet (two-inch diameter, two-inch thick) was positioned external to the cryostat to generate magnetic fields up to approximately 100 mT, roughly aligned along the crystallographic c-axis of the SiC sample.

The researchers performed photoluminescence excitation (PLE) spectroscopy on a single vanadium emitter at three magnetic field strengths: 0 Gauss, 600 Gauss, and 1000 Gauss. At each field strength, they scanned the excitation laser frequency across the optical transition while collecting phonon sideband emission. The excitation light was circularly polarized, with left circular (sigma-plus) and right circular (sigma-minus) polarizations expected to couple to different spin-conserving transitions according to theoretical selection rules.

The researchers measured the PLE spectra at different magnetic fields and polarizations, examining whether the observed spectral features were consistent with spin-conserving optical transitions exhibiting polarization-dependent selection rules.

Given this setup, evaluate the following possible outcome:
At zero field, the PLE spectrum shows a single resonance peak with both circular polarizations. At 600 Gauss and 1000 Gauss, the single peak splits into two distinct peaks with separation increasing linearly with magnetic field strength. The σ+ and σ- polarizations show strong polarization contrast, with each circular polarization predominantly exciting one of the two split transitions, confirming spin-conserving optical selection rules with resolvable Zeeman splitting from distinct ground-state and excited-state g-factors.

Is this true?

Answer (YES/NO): YES